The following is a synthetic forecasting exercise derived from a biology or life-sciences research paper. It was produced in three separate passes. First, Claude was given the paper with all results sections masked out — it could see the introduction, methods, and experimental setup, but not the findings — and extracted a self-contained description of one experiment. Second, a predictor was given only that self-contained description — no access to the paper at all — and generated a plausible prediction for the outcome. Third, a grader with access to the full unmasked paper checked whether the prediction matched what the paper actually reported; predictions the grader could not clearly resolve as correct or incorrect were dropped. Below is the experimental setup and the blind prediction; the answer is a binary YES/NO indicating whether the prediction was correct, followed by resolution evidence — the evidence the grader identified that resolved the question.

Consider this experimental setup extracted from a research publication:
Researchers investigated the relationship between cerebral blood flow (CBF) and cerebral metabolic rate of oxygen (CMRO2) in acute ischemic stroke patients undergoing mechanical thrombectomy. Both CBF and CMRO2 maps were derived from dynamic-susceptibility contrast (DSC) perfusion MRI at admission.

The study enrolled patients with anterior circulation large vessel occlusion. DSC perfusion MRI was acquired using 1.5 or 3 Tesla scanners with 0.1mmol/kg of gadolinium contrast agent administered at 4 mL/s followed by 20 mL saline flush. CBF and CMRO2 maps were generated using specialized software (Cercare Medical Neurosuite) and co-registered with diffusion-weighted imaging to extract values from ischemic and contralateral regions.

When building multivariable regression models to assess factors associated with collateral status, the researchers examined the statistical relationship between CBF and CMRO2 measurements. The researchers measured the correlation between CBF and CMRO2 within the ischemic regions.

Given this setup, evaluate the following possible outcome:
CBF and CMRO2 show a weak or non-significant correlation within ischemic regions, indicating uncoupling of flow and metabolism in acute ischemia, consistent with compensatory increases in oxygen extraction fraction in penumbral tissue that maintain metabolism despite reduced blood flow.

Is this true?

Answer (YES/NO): NO